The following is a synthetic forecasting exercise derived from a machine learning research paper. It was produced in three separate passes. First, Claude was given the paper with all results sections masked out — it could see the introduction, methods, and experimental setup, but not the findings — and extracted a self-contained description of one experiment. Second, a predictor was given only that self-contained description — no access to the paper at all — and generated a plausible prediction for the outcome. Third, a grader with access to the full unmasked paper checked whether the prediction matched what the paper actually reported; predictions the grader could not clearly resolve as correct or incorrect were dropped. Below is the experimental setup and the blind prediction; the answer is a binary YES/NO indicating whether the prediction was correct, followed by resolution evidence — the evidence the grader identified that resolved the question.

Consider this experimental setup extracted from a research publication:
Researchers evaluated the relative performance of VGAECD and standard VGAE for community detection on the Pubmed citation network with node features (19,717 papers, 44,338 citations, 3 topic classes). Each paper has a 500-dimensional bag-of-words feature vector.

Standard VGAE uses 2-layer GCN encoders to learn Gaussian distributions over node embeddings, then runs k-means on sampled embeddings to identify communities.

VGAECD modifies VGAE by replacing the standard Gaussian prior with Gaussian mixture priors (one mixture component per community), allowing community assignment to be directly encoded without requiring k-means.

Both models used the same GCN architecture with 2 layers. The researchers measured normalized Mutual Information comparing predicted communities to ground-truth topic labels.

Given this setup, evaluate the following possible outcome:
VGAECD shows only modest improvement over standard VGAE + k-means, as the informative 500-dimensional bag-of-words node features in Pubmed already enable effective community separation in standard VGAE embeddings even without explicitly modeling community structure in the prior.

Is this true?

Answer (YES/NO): NO